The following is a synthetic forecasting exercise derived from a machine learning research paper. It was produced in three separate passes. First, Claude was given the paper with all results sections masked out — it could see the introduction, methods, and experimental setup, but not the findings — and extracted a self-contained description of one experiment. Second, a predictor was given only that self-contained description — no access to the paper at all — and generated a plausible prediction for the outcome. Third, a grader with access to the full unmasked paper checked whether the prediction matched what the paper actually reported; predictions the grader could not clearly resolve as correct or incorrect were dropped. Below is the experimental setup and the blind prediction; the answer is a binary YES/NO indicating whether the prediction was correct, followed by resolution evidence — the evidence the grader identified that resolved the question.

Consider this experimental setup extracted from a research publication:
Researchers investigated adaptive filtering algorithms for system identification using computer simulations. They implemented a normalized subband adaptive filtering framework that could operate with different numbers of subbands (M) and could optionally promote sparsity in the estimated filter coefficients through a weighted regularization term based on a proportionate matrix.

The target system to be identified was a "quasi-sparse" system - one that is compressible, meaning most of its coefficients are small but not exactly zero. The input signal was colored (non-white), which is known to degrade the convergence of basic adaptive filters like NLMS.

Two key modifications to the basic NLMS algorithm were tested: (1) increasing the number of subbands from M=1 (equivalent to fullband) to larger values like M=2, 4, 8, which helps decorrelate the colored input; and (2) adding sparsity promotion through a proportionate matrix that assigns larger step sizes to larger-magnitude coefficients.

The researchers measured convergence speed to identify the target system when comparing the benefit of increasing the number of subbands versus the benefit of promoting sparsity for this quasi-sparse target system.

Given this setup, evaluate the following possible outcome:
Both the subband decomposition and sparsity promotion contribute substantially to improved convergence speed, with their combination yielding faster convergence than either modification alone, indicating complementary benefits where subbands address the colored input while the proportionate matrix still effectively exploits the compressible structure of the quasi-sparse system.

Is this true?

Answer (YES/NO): NO